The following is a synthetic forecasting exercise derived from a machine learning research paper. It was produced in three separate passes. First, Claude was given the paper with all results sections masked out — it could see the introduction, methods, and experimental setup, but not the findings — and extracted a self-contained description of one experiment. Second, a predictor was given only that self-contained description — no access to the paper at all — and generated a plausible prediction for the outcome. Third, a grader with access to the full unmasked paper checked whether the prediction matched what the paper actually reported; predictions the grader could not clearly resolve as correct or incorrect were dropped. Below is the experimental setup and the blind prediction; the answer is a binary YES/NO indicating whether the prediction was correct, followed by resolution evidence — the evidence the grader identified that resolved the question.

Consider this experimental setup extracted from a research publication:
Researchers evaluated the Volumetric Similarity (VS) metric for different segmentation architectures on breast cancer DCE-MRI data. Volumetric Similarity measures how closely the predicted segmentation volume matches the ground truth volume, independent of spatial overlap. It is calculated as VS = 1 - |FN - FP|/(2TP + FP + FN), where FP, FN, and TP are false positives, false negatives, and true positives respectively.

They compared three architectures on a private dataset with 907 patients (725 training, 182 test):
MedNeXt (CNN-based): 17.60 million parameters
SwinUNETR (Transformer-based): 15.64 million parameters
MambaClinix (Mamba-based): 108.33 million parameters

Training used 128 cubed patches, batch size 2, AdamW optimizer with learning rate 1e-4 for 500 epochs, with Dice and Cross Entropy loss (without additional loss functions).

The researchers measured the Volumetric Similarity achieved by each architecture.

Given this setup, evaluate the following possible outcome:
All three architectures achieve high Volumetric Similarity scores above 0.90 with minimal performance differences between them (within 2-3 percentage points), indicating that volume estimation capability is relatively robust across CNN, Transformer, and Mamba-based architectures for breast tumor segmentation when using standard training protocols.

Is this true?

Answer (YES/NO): NO